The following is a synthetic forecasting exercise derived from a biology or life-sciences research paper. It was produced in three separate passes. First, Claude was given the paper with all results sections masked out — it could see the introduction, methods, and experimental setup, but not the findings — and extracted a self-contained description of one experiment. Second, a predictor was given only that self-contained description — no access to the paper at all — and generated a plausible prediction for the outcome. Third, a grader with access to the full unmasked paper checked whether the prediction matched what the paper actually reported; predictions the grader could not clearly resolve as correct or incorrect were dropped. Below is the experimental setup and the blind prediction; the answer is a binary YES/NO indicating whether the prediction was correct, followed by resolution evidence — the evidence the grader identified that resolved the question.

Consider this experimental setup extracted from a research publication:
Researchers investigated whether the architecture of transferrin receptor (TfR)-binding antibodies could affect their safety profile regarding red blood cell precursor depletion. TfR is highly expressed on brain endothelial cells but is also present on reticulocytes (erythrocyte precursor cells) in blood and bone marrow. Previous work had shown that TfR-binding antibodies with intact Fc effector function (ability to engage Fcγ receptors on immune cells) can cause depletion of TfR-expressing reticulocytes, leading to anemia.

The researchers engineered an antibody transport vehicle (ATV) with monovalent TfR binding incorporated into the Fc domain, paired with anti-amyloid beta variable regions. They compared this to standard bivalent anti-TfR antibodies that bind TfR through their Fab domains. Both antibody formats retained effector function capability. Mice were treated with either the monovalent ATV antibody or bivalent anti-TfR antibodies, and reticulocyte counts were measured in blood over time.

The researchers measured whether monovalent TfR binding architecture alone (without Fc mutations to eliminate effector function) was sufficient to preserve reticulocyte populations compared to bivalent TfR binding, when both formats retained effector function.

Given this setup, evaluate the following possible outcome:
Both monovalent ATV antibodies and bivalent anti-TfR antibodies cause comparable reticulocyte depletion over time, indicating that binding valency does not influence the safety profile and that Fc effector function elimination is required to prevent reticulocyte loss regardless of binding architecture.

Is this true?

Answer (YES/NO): YES